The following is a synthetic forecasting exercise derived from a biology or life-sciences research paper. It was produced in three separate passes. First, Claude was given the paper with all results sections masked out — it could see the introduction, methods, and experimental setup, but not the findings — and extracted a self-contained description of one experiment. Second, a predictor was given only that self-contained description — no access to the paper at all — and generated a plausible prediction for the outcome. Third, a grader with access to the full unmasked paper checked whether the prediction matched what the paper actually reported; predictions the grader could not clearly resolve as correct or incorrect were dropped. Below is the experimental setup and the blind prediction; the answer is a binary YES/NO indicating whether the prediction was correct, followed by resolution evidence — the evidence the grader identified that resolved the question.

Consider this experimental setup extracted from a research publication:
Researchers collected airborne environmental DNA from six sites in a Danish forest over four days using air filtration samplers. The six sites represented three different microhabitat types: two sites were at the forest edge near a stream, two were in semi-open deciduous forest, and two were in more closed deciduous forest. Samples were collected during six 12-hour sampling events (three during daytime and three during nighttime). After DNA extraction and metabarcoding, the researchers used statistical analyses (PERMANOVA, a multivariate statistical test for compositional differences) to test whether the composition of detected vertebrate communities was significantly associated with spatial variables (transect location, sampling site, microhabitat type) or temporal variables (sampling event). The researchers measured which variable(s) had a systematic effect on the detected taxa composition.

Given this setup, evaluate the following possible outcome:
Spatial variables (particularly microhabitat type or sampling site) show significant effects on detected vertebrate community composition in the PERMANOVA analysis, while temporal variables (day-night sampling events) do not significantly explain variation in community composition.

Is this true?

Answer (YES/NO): NO